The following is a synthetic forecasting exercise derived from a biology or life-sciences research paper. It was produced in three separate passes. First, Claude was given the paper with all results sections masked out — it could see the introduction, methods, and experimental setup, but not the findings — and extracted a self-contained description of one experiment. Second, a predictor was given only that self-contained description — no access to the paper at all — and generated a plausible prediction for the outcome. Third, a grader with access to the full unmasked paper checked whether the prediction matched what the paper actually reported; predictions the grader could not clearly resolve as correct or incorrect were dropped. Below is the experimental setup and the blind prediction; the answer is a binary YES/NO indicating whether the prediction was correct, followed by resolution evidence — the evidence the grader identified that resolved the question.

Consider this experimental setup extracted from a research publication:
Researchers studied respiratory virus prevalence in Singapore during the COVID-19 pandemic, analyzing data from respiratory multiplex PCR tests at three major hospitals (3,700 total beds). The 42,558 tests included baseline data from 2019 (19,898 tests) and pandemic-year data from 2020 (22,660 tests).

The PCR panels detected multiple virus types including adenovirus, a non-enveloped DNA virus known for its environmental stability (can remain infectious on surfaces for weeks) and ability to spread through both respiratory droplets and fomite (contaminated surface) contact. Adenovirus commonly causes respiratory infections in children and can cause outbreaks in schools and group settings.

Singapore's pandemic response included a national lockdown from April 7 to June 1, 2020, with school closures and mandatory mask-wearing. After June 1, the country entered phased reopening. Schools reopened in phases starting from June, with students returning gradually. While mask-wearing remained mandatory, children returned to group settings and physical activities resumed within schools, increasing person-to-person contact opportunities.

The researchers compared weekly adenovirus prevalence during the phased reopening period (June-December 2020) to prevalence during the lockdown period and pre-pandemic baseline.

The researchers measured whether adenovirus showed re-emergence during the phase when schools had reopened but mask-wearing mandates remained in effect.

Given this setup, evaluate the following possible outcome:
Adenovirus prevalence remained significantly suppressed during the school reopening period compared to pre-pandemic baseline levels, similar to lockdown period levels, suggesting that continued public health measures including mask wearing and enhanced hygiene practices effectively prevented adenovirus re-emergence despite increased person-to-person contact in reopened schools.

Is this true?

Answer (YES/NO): NO